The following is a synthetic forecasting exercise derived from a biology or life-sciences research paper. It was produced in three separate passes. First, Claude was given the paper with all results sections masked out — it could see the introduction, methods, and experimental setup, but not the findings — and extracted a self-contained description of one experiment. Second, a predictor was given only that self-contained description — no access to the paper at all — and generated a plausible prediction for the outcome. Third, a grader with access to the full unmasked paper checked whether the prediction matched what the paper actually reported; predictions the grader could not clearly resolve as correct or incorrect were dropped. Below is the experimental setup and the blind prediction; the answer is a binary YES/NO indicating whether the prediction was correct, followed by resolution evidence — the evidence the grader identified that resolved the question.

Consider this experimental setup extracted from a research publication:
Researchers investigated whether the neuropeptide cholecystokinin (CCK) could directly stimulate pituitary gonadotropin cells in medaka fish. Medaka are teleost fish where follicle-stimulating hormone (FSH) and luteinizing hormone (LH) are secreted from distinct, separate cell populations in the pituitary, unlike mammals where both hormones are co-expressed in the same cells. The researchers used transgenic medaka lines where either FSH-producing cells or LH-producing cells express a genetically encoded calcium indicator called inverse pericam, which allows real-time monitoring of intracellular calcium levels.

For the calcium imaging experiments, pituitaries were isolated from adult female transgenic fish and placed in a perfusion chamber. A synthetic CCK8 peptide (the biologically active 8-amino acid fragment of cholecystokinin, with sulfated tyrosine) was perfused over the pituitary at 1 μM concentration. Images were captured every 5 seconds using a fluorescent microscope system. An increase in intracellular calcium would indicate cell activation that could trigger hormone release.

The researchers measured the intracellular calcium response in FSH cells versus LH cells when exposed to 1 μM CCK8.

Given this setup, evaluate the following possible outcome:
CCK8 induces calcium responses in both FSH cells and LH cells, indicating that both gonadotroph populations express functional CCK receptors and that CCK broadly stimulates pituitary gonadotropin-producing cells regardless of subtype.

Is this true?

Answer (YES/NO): NO